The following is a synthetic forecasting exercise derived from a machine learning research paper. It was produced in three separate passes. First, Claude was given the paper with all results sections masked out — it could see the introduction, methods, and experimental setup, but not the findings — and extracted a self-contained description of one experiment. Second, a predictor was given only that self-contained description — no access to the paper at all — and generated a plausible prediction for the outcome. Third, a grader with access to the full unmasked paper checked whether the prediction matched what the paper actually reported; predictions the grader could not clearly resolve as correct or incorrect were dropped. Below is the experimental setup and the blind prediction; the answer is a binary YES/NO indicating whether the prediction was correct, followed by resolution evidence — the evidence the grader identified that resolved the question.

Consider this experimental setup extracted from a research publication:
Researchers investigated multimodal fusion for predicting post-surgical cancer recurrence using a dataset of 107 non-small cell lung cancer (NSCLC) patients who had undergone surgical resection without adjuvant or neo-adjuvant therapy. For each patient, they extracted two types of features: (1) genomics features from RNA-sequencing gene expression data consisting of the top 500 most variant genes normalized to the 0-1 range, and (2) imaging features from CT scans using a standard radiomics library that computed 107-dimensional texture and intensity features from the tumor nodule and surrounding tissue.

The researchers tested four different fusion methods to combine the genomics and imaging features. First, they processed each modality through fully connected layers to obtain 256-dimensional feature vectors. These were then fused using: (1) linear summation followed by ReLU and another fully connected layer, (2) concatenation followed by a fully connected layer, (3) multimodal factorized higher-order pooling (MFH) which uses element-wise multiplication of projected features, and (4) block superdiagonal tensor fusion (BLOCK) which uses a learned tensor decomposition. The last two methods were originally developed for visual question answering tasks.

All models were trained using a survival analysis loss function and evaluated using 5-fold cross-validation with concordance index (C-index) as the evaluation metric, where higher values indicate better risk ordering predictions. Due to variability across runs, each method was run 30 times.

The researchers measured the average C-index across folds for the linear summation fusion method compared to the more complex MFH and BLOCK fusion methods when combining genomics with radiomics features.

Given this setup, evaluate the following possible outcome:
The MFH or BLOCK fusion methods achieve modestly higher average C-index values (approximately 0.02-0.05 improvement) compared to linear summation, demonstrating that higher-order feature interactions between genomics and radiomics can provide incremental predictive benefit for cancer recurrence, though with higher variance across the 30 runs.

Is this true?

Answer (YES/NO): NO